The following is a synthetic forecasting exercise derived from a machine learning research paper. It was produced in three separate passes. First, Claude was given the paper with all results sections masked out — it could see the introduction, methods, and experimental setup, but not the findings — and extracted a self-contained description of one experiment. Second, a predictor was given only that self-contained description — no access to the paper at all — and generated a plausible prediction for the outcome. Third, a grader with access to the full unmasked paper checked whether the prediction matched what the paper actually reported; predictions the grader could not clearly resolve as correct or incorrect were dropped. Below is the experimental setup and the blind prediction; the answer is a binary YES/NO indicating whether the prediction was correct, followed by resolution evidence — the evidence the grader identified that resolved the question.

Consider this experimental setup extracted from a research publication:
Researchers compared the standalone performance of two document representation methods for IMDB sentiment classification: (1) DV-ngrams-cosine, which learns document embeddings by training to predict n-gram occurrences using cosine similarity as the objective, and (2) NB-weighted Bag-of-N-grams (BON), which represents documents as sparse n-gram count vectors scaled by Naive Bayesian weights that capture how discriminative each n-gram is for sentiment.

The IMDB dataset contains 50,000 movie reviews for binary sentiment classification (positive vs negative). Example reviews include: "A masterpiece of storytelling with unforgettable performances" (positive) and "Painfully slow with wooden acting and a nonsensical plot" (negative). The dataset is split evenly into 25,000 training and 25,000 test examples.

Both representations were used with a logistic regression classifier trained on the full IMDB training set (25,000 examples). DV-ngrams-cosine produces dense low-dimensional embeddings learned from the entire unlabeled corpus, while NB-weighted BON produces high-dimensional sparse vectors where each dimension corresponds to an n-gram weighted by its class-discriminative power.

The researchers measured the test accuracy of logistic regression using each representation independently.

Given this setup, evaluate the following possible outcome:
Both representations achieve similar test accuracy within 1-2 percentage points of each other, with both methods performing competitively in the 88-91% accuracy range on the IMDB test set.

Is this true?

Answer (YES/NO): NO